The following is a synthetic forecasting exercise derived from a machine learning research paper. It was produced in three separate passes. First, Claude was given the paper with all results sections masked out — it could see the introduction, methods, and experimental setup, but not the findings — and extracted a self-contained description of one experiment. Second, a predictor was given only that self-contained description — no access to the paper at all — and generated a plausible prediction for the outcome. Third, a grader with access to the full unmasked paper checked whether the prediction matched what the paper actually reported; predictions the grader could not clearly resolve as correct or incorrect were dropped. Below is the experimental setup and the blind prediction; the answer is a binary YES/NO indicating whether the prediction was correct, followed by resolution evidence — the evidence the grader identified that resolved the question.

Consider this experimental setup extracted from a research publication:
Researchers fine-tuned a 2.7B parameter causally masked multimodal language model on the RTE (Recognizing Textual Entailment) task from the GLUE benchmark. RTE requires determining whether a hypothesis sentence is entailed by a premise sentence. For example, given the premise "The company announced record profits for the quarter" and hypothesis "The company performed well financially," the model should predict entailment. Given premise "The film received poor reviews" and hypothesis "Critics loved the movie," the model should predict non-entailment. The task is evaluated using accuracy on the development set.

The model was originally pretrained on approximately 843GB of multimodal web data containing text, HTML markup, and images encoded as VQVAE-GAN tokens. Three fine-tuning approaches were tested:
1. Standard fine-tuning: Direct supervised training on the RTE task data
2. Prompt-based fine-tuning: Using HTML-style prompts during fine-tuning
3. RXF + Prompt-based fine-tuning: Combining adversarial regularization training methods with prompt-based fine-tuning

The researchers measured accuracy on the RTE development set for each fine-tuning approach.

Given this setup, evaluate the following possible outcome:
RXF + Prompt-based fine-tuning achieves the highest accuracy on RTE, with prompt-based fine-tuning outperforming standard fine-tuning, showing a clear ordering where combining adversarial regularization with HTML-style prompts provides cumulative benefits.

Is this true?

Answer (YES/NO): YES